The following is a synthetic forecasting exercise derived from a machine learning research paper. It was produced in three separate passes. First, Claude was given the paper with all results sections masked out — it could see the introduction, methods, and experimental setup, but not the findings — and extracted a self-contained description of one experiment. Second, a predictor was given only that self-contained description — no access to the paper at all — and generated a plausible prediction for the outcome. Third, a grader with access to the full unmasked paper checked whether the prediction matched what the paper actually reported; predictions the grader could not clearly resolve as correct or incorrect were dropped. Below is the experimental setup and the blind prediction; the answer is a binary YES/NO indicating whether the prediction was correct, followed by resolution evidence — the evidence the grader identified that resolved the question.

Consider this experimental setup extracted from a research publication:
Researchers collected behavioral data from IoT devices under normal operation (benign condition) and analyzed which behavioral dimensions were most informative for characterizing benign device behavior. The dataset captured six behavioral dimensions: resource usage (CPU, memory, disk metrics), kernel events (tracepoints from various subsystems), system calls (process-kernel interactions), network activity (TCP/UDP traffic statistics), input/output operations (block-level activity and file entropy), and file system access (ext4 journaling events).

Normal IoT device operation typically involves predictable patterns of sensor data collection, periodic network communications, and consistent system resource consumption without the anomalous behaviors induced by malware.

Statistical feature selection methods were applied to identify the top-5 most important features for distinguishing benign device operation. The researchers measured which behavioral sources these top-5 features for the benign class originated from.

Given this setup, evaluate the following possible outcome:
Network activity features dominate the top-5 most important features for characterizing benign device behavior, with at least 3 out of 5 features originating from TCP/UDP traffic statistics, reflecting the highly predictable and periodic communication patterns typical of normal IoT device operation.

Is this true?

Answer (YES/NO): NO